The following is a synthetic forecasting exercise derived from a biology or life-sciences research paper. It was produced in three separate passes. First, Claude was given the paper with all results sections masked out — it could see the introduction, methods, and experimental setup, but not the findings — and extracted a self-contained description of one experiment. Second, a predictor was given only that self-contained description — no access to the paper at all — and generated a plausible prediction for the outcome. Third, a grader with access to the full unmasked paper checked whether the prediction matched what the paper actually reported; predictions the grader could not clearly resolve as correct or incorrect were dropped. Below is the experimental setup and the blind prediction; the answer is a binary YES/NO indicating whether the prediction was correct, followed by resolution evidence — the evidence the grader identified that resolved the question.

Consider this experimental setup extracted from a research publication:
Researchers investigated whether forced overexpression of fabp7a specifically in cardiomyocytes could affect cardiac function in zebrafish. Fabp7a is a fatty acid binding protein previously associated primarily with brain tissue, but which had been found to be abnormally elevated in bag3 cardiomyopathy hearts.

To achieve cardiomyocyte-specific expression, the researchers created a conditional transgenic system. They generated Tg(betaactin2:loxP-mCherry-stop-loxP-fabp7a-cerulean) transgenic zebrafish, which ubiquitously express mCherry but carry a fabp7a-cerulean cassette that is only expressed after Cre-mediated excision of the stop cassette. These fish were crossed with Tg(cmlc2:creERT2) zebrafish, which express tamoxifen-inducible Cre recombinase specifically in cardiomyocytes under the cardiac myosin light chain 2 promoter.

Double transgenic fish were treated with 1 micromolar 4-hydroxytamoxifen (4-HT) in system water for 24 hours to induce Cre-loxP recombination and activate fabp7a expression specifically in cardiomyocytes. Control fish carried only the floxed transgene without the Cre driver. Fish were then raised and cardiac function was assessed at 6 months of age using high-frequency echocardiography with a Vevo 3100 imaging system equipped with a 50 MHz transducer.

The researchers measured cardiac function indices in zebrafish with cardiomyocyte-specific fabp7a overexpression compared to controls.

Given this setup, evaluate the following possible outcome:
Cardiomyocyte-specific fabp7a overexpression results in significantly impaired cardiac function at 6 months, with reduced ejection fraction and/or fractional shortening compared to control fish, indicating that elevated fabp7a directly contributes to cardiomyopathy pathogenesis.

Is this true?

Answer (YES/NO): NO